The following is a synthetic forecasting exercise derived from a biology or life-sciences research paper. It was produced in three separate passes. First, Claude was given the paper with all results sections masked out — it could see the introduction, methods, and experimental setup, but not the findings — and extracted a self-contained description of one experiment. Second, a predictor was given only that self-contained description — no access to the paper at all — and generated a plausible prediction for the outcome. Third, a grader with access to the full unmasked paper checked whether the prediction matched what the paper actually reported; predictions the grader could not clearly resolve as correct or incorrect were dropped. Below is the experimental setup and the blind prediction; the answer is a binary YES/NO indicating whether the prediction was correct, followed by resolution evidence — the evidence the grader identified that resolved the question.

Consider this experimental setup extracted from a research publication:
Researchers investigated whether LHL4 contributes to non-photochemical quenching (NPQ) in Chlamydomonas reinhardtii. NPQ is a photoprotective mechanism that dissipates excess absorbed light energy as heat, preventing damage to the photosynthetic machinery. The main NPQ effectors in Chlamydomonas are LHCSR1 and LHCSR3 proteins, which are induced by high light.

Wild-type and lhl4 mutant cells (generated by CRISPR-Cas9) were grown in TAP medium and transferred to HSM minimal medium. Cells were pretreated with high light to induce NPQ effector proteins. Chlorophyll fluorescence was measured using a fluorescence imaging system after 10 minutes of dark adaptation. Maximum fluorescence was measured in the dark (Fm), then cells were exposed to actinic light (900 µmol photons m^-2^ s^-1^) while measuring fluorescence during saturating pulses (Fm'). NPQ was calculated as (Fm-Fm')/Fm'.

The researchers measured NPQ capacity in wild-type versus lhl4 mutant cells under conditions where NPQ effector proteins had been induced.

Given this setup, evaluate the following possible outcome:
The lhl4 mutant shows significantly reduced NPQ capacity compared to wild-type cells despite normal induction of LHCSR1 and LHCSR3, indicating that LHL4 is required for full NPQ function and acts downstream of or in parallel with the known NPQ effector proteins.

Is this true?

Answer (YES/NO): NO